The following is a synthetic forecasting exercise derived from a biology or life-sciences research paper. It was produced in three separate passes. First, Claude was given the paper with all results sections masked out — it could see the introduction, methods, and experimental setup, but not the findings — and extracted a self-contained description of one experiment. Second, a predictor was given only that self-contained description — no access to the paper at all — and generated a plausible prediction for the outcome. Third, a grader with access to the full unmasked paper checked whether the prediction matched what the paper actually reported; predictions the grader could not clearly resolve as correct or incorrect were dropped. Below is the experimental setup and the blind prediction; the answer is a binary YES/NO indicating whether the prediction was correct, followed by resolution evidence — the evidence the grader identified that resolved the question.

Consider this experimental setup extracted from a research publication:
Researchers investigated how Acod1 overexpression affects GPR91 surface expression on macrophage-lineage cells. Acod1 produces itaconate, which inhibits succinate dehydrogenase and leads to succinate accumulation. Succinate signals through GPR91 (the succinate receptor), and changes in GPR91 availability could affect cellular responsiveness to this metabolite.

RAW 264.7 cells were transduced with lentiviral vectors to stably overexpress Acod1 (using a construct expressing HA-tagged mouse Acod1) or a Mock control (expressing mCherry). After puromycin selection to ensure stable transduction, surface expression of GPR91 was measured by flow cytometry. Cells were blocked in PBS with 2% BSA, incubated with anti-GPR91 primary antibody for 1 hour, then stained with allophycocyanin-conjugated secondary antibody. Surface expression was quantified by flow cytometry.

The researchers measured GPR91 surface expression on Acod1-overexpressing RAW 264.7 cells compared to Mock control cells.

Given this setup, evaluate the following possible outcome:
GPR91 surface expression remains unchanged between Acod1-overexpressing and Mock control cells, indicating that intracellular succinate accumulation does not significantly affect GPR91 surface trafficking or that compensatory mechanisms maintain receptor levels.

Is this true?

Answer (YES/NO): NO